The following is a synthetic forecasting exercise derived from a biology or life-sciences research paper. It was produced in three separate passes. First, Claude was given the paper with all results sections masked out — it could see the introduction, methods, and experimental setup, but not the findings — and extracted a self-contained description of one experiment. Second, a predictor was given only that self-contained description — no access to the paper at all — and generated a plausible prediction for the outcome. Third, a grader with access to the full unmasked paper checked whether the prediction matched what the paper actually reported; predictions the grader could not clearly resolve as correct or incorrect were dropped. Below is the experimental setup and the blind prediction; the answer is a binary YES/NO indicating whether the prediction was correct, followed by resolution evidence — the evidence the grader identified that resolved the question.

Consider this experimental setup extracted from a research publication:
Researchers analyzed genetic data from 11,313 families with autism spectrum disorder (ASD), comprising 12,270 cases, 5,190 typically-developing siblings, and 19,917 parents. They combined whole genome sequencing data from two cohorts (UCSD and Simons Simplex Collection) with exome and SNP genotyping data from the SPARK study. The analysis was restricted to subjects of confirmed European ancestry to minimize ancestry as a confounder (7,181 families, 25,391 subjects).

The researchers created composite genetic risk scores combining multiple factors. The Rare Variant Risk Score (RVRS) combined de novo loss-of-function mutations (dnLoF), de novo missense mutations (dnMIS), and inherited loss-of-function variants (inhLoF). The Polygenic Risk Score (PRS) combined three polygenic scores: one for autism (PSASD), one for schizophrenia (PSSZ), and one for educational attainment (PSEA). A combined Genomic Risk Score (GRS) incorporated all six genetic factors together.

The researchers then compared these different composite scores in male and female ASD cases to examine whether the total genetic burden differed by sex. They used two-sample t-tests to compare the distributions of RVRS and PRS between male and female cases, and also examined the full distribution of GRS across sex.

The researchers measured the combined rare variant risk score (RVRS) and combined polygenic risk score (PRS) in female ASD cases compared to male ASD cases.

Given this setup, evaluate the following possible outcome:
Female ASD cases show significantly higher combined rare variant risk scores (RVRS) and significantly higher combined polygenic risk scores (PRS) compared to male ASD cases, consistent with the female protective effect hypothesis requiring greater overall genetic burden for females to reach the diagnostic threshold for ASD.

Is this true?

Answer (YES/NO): YES